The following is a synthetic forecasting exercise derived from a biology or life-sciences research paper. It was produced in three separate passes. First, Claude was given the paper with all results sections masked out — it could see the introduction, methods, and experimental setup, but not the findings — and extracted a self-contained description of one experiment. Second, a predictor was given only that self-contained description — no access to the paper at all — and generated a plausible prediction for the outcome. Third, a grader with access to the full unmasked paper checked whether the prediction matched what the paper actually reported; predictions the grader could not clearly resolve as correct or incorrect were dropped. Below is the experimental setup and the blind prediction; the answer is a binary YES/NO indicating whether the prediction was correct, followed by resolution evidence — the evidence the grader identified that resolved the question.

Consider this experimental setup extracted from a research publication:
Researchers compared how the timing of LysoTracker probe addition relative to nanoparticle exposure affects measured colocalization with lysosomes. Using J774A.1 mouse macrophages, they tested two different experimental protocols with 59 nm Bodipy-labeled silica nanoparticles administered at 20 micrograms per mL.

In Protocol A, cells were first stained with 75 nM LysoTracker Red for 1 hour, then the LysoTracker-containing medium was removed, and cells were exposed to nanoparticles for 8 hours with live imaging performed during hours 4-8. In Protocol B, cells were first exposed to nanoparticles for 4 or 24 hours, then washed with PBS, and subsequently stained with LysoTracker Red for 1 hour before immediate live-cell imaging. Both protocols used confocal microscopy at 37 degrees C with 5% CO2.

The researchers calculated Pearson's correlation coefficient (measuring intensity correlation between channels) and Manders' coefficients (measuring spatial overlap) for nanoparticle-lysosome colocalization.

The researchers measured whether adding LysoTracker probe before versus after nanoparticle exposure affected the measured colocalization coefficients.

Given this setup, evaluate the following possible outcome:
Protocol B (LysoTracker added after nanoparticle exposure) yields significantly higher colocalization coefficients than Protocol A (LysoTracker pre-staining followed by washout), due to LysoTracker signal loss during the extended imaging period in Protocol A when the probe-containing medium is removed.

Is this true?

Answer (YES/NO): NO